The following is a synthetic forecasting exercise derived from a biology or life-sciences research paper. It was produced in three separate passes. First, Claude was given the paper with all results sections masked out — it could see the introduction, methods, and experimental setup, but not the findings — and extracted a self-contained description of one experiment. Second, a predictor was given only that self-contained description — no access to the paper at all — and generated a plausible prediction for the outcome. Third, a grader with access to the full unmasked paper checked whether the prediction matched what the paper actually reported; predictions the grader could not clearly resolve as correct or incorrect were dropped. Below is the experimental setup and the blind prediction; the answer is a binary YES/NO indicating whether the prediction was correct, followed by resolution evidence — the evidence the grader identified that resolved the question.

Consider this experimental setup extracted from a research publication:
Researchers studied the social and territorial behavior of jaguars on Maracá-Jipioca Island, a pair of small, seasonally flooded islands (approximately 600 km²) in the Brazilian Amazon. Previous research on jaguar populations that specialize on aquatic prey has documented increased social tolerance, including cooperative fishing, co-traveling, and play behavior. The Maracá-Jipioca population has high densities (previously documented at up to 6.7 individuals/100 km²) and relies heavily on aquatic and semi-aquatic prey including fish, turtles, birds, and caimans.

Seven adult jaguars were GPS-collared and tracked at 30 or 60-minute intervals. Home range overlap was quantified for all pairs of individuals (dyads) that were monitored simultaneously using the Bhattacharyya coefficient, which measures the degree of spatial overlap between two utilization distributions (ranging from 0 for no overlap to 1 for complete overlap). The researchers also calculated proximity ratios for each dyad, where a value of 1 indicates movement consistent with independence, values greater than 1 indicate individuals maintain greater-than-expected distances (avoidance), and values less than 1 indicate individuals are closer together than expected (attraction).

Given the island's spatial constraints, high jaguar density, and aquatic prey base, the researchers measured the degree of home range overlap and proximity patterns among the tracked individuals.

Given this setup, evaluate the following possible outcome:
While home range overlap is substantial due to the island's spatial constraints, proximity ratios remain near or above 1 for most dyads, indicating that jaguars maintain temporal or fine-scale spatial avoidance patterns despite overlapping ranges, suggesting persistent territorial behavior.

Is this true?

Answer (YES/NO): NO